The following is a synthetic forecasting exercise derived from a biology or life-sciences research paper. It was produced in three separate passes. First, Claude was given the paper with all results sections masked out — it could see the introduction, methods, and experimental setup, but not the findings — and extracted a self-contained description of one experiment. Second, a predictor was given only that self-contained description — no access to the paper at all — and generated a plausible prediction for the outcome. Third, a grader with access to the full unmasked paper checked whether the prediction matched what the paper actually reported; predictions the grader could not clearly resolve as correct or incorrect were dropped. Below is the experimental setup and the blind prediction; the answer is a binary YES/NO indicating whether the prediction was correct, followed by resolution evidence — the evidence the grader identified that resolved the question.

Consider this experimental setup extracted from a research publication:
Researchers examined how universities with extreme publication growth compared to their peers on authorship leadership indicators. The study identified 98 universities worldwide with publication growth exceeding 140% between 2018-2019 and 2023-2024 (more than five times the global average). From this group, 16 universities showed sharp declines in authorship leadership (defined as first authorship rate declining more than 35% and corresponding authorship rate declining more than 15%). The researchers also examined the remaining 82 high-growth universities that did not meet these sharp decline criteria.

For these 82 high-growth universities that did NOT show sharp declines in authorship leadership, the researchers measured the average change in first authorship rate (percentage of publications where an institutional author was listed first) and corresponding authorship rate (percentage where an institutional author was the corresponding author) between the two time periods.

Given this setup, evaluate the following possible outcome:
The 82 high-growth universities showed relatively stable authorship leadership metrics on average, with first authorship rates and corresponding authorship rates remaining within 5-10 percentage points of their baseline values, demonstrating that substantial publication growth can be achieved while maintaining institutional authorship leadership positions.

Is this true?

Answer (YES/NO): NO